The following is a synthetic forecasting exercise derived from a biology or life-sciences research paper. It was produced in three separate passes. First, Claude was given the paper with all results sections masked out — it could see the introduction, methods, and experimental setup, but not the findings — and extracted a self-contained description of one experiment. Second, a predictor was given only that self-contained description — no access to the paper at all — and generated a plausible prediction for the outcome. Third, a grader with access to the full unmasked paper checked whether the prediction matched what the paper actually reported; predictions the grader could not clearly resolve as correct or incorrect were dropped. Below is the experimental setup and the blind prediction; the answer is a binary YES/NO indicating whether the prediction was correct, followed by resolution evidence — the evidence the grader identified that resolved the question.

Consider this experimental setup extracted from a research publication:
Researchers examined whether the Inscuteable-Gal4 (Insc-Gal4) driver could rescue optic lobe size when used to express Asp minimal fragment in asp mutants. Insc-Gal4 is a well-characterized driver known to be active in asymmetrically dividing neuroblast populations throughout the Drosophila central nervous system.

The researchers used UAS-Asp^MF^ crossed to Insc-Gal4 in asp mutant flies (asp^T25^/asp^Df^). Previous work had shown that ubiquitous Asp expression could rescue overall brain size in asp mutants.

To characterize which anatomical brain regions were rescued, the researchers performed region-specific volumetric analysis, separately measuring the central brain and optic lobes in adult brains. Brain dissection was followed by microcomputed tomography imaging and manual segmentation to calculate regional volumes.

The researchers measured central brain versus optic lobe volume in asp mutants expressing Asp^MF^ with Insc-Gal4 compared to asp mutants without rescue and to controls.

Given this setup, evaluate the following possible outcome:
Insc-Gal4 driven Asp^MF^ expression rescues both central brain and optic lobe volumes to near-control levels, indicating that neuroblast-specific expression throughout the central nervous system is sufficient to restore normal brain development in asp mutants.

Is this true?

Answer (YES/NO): NO